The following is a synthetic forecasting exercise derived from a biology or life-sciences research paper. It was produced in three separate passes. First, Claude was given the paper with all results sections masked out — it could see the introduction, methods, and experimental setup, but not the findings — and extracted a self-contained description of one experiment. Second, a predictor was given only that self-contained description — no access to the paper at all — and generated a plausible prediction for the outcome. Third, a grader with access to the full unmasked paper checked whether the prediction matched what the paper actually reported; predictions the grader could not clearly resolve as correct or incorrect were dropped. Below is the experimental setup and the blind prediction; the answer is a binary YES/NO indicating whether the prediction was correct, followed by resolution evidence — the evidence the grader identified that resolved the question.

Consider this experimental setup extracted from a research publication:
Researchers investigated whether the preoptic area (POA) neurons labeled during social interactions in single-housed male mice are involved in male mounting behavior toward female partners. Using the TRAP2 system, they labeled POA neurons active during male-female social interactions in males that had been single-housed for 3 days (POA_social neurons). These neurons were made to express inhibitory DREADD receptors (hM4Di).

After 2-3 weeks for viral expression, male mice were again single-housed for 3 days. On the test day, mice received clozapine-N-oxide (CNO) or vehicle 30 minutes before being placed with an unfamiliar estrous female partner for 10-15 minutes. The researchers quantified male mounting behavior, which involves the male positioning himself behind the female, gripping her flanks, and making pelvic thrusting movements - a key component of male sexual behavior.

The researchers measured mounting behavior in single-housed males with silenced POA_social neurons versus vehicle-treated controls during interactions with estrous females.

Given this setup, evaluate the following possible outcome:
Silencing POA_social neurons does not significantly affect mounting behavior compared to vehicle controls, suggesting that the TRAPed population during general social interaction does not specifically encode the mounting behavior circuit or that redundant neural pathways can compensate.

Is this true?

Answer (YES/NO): NO